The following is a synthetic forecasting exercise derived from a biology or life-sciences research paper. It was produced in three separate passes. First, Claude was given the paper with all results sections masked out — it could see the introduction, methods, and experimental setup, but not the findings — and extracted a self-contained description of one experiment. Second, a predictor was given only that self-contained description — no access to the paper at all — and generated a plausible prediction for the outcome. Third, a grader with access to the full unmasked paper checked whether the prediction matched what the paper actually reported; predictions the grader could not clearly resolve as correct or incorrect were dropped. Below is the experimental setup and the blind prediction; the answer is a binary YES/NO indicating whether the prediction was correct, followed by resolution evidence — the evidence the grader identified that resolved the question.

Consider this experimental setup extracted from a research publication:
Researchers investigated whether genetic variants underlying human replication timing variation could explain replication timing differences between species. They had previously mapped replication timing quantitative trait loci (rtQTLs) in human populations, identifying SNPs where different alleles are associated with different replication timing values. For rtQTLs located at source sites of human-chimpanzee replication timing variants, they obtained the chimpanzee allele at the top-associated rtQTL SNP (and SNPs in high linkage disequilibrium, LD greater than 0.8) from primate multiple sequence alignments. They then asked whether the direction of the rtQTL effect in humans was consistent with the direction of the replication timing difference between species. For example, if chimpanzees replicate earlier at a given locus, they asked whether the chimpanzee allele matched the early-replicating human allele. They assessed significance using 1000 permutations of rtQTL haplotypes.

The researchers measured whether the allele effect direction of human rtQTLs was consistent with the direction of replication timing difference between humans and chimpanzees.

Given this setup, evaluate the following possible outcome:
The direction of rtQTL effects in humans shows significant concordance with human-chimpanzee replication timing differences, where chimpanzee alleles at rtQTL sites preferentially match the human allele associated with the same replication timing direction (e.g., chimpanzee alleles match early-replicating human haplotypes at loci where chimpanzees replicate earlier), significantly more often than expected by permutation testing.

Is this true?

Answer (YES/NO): YES